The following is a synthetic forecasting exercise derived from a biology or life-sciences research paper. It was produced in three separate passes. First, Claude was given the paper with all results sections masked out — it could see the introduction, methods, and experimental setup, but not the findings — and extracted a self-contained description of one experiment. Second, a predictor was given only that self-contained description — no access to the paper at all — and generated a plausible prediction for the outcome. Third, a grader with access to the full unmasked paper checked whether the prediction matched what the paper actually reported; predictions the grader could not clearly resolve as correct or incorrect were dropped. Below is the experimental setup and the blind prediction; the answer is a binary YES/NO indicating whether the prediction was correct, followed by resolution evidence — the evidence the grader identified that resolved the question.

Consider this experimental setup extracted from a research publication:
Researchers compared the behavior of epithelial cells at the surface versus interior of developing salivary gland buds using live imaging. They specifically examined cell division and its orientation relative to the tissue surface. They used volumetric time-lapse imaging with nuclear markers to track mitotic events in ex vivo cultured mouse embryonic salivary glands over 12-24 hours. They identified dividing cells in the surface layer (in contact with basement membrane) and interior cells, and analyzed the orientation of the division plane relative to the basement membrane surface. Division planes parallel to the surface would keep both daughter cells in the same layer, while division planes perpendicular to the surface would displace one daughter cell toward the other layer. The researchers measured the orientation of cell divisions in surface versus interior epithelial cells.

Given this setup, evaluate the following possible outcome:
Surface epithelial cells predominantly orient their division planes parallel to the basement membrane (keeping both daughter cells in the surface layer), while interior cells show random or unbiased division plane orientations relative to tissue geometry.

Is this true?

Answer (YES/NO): NO